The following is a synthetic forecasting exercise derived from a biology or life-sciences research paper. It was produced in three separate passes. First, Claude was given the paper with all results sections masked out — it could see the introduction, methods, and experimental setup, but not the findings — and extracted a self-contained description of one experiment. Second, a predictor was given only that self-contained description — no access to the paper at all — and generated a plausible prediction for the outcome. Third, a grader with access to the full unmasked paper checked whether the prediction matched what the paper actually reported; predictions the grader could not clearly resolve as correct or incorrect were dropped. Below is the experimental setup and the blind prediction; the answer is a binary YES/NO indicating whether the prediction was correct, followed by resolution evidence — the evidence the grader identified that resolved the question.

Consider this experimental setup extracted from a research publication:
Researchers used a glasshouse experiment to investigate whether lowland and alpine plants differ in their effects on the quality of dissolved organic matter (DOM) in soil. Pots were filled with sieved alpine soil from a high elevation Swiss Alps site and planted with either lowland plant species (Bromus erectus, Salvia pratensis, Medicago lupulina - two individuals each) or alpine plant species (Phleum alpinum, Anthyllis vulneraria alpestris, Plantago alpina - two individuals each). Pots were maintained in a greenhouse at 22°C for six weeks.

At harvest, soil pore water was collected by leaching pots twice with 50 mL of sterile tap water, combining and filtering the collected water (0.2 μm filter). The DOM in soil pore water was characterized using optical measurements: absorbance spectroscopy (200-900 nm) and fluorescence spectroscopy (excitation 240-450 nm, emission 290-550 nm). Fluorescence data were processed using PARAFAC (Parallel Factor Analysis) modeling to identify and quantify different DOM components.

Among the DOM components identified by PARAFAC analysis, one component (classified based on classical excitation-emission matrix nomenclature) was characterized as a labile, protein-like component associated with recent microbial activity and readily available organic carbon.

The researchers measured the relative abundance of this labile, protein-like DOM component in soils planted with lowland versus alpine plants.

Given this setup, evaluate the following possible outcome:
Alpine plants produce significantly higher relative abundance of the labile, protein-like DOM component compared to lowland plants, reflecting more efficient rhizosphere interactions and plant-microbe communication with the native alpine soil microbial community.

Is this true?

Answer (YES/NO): NO